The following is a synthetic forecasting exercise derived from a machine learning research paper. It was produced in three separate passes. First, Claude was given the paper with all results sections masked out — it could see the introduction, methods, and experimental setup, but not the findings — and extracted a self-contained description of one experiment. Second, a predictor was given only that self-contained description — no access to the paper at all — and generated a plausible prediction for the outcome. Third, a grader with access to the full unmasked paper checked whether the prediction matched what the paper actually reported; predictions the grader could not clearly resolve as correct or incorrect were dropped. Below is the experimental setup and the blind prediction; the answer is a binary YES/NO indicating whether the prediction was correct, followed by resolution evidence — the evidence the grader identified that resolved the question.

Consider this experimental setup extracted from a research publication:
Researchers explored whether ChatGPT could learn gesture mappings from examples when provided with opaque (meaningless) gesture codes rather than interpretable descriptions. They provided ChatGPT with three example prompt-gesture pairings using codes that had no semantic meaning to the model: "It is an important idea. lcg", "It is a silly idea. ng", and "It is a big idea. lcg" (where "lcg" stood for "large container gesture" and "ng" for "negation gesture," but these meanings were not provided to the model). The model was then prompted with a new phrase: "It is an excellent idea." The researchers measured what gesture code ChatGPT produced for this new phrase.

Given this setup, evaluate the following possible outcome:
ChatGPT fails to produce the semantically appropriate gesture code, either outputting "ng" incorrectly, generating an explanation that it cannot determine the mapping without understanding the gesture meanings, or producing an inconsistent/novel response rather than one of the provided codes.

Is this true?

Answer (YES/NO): NO